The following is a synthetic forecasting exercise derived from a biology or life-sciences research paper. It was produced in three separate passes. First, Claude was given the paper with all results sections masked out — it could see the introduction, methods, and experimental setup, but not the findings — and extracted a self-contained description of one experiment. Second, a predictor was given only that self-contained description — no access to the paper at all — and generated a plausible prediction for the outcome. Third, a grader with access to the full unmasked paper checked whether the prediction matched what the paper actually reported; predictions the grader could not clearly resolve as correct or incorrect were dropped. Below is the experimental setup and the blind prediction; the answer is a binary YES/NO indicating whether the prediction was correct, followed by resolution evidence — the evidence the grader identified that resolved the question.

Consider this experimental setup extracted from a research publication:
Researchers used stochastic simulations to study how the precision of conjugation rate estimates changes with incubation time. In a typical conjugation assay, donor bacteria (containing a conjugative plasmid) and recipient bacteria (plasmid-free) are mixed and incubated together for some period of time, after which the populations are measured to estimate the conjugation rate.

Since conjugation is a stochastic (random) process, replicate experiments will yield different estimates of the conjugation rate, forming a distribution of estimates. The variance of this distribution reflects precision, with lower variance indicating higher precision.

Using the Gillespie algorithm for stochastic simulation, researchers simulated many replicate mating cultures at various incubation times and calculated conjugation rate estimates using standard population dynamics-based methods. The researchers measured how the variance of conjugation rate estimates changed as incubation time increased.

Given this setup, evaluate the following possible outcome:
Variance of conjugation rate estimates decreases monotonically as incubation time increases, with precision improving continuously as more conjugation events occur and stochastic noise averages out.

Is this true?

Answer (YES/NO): YES